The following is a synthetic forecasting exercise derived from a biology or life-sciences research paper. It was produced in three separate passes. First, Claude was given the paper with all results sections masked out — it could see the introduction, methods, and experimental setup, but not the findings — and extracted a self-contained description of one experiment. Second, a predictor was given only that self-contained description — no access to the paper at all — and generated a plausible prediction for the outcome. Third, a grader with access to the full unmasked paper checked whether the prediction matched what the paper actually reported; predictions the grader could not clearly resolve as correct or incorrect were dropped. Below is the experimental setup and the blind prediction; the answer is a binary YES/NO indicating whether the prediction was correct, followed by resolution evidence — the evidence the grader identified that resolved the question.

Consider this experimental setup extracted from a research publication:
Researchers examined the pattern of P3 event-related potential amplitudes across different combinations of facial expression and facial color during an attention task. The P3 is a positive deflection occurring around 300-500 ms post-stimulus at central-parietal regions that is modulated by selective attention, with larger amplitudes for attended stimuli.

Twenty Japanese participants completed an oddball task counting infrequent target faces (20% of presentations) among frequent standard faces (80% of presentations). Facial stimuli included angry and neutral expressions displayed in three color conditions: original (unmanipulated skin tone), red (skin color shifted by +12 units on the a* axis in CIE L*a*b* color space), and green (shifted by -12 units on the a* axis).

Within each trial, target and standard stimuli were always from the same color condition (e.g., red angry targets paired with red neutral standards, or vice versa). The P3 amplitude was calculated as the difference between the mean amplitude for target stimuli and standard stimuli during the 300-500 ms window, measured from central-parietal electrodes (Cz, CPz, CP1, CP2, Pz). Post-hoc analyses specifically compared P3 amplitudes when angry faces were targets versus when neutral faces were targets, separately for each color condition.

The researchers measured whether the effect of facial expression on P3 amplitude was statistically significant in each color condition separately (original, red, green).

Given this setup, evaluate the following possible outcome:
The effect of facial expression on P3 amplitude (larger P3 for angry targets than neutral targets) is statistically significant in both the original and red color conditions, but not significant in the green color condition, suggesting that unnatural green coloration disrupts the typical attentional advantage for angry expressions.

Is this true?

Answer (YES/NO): NO